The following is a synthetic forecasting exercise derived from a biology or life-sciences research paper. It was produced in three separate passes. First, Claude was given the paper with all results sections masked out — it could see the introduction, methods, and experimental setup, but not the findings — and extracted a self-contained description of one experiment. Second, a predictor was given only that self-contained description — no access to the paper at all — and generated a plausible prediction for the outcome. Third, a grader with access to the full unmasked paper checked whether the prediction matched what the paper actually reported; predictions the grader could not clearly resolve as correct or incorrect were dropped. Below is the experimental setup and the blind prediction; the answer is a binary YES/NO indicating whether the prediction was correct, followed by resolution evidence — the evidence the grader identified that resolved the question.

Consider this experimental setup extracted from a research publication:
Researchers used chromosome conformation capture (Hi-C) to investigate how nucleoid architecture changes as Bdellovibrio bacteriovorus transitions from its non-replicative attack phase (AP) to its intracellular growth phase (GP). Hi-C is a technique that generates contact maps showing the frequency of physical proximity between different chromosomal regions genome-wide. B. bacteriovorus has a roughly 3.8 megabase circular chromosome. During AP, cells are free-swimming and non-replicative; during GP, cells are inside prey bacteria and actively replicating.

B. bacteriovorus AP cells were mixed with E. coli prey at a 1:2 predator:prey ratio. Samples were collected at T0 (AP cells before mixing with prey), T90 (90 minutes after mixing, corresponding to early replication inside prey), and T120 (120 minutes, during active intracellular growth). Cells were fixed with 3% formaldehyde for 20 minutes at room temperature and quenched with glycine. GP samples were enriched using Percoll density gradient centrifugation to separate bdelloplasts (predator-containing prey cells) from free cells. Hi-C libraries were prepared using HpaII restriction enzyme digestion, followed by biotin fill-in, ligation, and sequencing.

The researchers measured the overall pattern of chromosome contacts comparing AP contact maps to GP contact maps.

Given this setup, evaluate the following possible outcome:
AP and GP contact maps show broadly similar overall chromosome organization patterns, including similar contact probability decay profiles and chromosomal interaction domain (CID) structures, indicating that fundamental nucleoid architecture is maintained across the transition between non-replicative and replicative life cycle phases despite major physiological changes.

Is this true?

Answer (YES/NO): NO